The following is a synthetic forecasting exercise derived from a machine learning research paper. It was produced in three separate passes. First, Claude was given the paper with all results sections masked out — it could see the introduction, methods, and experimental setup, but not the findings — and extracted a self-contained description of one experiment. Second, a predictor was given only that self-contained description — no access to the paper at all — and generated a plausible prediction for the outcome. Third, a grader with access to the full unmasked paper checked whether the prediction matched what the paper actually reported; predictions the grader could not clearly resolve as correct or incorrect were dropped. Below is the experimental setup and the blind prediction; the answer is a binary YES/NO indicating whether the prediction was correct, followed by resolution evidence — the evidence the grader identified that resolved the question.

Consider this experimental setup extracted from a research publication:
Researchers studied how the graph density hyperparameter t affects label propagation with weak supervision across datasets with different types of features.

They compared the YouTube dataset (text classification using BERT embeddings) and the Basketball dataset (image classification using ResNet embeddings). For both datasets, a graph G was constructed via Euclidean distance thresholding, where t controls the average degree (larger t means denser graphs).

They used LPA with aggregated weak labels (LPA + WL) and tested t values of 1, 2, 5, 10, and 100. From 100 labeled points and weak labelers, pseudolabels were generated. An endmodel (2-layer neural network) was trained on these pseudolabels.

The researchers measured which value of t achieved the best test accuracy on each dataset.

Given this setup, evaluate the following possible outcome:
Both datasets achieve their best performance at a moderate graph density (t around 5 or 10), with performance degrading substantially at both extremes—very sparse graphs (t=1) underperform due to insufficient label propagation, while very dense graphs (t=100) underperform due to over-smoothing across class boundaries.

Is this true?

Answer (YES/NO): NO